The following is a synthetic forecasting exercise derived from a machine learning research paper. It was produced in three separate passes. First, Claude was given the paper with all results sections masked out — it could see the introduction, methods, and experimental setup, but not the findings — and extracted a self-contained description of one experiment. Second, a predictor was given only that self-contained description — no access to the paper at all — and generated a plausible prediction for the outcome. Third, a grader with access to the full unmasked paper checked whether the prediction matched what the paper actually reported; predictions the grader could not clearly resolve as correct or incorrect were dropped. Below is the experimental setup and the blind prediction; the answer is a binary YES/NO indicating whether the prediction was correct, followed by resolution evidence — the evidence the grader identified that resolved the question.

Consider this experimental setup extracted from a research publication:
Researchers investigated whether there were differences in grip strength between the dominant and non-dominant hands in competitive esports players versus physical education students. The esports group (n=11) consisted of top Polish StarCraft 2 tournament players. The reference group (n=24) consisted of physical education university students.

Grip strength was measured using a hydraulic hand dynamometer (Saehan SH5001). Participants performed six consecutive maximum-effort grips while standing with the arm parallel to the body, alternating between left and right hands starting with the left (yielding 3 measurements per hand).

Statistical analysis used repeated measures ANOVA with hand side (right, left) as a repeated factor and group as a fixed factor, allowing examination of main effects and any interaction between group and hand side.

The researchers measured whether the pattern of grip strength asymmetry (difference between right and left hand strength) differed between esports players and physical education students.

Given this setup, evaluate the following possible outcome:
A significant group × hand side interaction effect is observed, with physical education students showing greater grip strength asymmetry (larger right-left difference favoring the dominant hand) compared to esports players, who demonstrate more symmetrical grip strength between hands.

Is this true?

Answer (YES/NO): NO